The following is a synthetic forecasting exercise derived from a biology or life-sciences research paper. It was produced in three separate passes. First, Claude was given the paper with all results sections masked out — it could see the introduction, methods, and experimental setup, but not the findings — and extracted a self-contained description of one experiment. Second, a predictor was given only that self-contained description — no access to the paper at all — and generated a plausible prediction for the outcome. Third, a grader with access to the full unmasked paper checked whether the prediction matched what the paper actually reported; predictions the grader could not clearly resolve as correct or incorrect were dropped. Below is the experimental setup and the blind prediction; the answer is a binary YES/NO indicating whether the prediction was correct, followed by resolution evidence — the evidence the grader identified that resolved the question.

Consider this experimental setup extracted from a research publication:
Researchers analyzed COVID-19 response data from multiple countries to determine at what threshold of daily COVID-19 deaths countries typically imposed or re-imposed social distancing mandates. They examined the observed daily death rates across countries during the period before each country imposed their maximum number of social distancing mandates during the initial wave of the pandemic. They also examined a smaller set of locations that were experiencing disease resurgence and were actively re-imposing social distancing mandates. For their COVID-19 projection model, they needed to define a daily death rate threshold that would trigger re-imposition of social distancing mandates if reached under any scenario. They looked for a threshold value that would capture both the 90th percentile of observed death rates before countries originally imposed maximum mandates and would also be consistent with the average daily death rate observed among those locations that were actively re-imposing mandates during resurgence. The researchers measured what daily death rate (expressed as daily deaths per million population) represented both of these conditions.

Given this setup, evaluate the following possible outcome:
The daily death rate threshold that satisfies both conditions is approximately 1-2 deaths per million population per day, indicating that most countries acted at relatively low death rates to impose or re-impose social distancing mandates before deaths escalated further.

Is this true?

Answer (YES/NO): NO